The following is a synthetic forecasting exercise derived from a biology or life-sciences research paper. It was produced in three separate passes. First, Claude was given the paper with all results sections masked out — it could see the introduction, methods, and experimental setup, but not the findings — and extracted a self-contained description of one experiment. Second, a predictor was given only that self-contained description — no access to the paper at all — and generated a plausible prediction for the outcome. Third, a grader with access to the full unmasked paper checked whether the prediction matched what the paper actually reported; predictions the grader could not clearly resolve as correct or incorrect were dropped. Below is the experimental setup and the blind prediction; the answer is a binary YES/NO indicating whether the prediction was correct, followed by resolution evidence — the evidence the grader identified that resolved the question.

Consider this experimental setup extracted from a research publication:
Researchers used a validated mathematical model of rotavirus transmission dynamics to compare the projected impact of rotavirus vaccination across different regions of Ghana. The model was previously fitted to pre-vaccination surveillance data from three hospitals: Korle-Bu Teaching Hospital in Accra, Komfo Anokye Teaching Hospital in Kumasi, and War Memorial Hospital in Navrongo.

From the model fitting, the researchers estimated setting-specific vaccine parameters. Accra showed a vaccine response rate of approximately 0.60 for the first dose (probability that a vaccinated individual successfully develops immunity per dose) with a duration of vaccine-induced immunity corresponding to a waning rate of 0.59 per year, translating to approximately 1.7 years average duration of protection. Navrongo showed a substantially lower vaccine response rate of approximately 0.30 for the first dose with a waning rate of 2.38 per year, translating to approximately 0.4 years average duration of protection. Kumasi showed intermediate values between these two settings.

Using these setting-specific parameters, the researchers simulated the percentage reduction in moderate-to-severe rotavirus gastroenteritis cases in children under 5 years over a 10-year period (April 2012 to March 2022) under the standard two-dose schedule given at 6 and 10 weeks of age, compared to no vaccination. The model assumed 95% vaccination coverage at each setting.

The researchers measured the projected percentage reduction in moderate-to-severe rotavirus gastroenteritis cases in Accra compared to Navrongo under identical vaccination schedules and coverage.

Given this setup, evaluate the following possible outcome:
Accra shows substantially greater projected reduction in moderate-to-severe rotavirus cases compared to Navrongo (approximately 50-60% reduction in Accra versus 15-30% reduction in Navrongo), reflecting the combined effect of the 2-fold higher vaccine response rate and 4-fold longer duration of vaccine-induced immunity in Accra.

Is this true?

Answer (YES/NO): NO